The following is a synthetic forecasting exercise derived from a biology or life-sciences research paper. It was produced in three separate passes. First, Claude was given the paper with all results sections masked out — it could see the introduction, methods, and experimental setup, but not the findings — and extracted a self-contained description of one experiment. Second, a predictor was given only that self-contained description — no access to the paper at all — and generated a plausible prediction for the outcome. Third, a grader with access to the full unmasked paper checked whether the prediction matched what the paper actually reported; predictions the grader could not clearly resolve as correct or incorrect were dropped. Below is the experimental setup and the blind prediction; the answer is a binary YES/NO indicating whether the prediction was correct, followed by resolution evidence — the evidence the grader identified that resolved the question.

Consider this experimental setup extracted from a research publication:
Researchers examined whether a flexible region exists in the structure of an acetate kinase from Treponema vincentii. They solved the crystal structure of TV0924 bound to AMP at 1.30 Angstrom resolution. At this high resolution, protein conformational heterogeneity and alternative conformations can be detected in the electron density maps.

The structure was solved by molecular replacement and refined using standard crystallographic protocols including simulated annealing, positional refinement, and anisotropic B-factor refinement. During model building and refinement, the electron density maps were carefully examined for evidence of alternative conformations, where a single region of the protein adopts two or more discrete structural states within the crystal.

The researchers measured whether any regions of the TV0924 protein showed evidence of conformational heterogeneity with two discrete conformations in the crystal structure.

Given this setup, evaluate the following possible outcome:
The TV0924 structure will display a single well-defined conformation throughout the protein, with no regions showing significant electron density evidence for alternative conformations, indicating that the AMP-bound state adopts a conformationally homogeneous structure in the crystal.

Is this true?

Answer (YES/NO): NO